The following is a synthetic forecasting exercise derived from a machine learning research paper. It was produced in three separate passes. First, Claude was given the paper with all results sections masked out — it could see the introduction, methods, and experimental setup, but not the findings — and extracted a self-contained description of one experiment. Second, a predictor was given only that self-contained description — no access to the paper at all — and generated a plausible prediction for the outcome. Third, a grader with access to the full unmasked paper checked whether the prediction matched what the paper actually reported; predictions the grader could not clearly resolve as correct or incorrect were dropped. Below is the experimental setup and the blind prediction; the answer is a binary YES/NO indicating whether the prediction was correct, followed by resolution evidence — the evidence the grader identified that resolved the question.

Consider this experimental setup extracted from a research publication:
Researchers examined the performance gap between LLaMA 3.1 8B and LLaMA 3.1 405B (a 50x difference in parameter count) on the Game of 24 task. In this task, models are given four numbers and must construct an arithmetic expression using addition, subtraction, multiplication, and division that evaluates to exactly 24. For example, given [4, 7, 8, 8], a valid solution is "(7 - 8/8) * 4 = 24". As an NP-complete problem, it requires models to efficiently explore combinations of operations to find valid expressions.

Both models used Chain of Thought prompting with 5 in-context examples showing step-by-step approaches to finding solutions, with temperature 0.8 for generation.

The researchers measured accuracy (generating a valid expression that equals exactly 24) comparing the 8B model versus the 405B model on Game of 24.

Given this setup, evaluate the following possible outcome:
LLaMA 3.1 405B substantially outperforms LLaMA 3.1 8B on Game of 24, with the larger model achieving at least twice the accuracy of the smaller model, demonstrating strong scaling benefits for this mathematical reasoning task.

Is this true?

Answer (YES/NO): NO